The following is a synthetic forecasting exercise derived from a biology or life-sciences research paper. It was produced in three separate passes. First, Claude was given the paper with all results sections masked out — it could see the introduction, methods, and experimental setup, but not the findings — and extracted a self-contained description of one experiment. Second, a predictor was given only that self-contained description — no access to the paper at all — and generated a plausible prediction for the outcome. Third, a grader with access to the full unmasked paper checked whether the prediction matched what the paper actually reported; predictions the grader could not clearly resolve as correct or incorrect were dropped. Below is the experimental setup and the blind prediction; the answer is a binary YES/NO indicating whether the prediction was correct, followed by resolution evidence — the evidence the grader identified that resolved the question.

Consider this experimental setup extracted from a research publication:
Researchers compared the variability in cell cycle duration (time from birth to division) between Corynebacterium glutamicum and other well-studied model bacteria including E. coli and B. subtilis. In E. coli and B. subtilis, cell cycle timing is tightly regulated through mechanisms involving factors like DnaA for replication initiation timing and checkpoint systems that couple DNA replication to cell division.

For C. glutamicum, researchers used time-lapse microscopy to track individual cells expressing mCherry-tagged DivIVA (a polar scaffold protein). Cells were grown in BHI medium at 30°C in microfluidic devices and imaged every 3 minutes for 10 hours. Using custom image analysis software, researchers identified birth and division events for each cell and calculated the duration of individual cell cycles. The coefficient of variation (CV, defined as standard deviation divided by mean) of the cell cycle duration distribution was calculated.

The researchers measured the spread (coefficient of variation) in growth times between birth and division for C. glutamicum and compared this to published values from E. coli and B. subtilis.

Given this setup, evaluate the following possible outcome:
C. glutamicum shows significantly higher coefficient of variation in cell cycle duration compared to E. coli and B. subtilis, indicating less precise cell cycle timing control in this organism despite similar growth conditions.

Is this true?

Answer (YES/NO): YES